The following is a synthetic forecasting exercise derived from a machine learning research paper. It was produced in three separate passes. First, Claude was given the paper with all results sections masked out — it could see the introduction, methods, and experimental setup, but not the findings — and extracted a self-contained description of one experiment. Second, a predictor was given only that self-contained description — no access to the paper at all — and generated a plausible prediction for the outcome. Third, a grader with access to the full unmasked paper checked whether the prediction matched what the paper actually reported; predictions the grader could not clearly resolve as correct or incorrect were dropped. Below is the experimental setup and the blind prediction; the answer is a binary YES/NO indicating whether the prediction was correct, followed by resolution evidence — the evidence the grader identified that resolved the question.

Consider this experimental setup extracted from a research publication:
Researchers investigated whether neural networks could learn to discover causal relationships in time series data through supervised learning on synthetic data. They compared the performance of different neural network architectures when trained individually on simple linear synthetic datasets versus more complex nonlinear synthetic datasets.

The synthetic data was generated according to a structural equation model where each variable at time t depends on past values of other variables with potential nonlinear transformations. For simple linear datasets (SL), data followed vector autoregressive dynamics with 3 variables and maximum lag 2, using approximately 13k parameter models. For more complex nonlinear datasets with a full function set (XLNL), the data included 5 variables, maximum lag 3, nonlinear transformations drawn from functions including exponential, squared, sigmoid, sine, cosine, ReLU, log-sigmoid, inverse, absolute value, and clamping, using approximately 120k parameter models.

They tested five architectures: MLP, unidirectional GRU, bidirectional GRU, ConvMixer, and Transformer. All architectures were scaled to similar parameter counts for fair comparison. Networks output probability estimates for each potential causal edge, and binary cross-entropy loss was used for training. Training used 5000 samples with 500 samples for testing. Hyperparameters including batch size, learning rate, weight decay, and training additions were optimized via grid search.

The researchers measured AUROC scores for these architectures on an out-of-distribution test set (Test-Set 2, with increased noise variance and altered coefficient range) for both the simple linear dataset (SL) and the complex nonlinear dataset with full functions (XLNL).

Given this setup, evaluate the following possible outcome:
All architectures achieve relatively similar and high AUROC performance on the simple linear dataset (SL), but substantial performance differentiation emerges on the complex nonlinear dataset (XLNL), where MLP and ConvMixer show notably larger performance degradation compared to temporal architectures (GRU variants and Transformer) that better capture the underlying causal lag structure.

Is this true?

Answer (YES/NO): NO